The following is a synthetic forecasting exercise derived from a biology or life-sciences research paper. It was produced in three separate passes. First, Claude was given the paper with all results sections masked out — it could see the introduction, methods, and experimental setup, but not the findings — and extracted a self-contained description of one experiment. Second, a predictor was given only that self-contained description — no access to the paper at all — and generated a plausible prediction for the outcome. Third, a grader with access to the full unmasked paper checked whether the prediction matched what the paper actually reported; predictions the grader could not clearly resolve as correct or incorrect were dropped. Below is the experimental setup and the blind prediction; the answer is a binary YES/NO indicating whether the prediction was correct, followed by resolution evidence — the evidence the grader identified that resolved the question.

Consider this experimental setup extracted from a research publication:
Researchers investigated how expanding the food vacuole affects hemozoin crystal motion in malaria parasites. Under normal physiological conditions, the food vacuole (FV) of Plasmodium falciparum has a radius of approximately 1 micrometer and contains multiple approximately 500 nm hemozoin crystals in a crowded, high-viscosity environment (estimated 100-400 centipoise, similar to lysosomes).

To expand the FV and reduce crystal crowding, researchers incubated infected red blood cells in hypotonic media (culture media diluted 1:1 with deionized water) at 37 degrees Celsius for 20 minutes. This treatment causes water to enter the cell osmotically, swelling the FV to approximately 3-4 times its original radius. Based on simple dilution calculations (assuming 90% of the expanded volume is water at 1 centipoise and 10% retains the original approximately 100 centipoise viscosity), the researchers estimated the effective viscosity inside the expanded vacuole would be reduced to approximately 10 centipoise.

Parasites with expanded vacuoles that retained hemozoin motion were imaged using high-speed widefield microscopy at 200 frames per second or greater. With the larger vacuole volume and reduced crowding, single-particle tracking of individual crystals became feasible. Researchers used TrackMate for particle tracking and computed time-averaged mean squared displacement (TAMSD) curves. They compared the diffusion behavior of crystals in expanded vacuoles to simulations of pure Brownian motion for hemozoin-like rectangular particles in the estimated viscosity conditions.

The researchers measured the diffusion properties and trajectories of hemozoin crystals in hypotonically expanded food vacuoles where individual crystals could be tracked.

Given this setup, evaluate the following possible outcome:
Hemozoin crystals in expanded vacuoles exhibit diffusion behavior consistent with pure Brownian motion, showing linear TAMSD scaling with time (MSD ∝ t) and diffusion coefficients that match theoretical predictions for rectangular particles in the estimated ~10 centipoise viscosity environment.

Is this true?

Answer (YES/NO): NO